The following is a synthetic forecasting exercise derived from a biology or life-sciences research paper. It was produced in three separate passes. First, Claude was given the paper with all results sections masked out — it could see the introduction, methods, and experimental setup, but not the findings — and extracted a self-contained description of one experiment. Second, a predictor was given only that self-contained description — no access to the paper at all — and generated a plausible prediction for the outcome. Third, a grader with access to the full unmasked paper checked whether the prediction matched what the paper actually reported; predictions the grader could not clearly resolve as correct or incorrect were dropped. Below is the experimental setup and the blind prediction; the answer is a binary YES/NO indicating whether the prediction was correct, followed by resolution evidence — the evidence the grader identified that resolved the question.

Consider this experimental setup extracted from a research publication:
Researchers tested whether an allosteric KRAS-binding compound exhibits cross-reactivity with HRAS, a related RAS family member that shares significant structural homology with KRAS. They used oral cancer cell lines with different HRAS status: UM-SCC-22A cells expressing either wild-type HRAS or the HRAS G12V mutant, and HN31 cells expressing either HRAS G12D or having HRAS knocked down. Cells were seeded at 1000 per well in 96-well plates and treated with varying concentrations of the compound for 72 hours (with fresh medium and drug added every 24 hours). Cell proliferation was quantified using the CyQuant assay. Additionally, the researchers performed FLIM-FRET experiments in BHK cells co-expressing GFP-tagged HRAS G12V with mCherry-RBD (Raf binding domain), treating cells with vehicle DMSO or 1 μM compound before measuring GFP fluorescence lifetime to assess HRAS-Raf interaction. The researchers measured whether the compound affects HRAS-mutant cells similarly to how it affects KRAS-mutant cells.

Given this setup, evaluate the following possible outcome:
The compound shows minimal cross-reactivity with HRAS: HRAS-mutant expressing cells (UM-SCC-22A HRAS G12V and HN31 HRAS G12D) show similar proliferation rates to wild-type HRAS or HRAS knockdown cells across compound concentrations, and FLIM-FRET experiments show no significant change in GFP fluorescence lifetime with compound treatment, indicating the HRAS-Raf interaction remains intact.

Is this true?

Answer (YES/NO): NO